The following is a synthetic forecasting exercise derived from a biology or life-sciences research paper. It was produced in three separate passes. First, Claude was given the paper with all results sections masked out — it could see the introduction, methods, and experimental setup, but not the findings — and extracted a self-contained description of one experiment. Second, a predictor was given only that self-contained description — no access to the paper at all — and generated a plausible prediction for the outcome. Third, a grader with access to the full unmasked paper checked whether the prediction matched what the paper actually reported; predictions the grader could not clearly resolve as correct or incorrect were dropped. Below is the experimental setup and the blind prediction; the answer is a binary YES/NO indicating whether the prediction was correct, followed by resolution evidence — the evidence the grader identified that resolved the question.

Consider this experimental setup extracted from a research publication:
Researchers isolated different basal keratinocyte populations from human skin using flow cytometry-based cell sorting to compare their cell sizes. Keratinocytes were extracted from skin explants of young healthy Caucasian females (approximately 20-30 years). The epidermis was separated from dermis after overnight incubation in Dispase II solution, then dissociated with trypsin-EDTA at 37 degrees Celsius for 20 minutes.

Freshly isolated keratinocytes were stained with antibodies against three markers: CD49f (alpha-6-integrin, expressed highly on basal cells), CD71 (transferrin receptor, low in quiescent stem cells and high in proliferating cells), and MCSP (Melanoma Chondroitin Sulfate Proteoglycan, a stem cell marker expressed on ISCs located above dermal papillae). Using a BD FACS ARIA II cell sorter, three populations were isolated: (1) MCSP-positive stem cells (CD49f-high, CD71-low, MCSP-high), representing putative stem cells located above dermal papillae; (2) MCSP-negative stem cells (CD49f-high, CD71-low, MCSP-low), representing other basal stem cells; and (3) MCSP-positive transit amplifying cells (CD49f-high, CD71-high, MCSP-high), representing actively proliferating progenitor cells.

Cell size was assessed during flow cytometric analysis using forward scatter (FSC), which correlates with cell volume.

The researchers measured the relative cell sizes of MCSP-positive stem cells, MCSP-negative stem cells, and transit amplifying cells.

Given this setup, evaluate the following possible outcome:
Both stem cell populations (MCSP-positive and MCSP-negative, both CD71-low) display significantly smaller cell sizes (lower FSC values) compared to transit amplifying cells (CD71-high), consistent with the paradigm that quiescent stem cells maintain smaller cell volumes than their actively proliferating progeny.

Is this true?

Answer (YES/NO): YES